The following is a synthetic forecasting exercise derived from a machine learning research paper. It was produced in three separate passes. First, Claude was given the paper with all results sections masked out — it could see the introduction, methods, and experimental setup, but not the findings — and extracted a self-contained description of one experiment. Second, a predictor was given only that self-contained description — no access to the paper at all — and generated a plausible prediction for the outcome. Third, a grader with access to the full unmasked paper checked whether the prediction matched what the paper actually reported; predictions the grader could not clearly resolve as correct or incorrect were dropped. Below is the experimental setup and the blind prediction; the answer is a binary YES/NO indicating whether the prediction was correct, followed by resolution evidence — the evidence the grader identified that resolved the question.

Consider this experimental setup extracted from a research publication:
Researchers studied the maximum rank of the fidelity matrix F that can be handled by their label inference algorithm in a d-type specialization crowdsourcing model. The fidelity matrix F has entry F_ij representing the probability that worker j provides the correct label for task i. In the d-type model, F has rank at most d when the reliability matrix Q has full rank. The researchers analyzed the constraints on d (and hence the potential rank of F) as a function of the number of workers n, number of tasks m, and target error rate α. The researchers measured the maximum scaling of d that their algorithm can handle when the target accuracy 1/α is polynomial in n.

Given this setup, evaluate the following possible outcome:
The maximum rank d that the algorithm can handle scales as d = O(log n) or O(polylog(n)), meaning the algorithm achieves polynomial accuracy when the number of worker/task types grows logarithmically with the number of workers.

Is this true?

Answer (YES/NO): NO